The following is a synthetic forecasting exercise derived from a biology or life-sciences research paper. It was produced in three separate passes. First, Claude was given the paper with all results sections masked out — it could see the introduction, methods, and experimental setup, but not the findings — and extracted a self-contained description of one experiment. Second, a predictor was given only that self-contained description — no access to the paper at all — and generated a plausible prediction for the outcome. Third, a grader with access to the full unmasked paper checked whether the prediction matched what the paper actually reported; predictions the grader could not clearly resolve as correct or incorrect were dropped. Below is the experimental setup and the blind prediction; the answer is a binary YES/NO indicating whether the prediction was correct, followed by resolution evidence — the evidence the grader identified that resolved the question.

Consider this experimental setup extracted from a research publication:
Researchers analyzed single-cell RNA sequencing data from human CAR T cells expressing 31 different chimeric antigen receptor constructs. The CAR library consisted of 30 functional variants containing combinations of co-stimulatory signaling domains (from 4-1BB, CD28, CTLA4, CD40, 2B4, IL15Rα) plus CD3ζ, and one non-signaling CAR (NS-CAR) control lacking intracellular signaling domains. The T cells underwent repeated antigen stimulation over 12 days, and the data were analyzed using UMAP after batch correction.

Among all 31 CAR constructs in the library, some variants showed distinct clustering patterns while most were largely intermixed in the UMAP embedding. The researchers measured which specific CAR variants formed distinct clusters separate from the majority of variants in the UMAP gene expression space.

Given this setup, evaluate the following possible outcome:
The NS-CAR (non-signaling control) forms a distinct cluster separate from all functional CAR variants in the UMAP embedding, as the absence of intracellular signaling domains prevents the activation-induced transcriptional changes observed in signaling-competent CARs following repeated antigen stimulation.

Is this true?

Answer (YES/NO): YES